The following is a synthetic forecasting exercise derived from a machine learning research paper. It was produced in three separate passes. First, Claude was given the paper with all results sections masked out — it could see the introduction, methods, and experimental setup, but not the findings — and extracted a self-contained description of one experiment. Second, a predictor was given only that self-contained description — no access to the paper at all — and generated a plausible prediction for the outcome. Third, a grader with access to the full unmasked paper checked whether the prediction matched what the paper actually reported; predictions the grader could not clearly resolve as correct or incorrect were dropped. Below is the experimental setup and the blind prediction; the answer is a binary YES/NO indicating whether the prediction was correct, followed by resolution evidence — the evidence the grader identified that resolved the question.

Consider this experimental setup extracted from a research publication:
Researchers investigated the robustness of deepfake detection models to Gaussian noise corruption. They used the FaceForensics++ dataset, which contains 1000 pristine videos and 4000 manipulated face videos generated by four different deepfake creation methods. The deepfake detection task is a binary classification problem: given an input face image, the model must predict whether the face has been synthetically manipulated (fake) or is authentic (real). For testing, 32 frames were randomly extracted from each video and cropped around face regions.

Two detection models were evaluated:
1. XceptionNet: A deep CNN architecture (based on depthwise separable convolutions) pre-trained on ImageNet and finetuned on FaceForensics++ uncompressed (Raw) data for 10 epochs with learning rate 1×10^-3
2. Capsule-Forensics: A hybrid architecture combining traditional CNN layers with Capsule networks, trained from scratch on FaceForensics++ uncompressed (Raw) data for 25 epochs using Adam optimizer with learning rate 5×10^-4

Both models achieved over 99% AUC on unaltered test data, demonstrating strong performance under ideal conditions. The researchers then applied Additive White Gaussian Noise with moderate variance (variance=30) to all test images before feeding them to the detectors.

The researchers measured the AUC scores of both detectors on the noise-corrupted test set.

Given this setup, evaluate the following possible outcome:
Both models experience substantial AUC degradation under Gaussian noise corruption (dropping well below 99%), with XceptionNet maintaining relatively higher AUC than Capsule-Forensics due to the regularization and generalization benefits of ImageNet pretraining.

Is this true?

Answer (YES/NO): NO